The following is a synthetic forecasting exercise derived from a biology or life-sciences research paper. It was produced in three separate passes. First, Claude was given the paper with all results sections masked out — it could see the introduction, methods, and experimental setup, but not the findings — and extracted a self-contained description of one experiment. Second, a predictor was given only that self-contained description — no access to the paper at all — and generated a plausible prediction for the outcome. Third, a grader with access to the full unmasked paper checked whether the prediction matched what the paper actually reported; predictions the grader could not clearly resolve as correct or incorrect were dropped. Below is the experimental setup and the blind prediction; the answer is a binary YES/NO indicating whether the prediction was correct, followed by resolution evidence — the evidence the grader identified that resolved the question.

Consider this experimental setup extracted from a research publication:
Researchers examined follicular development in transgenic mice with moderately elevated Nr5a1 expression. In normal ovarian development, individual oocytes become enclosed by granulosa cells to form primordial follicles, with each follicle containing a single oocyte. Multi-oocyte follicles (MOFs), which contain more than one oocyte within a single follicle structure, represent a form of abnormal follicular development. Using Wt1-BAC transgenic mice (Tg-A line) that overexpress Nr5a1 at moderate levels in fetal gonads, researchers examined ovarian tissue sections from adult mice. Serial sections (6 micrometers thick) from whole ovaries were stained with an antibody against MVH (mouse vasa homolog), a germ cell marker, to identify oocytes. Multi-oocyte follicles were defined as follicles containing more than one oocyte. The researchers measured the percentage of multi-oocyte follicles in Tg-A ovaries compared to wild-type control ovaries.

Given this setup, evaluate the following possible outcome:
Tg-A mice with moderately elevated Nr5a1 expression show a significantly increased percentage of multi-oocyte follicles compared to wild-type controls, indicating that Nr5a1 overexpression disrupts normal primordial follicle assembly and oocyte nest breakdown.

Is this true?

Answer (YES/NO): YES